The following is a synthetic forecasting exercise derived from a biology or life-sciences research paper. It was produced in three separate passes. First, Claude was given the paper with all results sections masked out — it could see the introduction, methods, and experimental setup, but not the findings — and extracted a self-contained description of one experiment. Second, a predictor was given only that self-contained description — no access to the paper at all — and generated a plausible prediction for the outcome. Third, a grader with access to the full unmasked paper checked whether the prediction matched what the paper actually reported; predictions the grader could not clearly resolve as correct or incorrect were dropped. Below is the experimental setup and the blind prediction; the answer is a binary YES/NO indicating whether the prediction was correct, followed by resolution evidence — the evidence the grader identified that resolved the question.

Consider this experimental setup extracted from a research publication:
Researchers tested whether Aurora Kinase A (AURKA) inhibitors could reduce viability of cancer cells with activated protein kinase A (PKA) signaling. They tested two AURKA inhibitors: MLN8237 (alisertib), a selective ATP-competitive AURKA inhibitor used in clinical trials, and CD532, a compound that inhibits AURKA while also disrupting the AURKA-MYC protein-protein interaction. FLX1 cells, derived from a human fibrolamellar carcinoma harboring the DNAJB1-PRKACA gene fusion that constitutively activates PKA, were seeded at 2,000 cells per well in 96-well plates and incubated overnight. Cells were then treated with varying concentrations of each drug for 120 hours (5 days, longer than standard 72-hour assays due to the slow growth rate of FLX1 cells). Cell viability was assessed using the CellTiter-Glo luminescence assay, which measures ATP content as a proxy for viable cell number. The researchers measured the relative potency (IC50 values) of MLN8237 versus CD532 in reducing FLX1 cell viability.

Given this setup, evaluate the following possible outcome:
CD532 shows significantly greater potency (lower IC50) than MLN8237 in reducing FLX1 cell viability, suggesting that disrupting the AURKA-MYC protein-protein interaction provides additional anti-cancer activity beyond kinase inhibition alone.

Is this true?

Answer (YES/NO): YES